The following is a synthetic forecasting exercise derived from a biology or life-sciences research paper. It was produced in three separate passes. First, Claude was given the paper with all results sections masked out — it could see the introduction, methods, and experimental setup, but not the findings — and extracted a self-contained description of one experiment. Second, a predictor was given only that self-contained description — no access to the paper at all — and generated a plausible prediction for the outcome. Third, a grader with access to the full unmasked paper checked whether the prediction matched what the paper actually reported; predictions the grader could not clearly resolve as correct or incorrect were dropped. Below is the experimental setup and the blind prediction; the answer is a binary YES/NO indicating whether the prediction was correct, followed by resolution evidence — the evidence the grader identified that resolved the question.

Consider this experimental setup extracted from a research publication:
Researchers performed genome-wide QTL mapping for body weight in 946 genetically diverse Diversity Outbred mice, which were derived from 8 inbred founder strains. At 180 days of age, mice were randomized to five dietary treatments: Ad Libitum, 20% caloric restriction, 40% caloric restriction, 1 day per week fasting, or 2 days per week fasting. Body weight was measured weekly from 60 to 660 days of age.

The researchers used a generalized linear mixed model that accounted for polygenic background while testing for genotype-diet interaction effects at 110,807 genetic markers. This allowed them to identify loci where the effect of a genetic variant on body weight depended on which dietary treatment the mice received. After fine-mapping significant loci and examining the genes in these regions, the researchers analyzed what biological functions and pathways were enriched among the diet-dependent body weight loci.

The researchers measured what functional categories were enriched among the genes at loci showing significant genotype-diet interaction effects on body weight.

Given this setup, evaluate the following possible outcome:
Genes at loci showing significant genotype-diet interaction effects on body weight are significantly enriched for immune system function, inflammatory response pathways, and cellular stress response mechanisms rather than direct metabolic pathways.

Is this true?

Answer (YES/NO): NO